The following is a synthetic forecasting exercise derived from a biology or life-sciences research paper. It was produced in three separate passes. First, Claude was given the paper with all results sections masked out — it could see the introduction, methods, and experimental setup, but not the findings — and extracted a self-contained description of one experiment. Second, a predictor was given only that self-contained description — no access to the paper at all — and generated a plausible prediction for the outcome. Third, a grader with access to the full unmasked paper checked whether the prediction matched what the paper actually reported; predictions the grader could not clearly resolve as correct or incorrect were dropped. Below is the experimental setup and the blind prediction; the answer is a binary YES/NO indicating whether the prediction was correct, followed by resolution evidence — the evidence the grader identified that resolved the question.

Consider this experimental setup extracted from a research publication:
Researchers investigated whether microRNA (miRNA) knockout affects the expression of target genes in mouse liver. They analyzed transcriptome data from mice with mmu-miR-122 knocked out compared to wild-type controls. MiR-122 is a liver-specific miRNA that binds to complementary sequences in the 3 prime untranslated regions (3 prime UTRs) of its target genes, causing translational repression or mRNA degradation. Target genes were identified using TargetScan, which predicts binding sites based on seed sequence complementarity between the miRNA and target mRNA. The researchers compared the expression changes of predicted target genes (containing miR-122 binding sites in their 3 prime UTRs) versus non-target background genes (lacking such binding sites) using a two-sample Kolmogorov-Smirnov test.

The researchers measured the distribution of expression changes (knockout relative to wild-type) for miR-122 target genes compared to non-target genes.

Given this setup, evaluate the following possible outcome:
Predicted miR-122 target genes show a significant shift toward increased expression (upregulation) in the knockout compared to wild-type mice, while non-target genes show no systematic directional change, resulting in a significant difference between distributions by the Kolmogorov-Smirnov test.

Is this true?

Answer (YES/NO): YES